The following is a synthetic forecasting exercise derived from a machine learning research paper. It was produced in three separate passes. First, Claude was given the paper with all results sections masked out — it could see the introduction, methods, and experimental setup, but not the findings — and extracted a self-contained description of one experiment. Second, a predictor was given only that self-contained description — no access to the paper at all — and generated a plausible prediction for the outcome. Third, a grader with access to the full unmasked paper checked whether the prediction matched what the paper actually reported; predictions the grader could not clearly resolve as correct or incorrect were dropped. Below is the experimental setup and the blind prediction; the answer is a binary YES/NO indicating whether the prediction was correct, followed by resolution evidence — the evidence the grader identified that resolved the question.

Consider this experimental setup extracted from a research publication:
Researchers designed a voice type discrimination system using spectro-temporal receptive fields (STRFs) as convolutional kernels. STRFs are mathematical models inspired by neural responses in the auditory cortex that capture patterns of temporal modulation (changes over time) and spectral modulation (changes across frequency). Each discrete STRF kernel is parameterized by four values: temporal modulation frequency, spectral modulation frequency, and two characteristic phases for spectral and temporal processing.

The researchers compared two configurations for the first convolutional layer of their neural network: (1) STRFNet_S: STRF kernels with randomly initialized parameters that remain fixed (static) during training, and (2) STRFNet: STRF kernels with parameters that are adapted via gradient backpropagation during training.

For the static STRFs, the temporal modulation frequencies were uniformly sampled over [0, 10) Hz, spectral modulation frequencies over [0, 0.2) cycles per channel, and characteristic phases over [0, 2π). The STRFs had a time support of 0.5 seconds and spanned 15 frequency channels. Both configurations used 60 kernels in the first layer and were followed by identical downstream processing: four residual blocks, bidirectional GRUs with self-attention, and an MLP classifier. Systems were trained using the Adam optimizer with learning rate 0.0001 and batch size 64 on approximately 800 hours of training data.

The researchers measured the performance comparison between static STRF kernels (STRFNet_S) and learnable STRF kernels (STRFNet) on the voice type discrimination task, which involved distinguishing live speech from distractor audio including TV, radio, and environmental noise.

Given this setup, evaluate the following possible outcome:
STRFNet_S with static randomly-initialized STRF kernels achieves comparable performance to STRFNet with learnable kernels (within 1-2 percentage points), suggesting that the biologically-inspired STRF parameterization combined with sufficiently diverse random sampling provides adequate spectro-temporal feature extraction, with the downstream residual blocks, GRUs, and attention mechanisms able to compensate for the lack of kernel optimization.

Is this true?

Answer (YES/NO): NO